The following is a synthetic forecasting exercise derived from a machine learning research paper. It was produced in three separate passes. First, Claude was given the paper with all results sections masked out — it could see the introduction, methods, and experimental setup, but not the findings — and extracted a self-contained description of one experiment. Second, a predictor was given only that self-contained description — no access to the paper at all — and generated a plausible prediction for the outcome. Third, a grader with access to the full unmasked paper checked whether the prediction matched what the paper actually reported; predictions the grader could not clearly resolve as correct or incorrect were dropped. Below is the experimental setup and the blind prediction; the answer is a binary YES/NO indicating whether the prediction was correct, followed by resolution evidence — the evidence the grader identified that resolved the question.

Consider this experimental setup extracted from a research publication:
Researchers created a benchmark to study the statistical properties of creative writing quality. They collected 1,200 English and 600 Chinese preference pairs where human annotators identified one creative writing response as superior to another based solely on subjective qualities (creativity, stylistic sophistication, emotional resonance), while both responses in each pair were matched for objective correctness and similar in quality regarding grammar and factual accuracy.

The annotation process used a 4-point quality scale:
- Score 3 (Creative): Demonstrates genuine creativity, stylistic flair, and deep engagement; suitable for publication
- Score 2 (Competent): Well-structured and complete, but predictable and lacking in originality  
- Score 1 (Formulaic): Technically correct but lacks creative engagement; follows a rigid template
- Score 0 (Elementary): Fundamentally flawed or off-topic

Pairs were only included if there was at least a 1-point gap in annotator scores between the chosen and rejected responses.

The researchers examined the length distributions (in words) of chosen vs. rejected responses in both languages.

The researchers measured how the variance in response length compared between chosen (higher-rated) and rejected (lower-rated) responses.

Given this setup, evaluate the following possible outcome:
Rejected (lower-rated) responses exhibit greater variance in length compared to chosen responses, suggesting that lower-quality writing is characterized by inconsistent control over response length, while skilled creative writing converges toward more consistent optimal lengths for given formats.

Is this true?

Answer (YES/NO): NO